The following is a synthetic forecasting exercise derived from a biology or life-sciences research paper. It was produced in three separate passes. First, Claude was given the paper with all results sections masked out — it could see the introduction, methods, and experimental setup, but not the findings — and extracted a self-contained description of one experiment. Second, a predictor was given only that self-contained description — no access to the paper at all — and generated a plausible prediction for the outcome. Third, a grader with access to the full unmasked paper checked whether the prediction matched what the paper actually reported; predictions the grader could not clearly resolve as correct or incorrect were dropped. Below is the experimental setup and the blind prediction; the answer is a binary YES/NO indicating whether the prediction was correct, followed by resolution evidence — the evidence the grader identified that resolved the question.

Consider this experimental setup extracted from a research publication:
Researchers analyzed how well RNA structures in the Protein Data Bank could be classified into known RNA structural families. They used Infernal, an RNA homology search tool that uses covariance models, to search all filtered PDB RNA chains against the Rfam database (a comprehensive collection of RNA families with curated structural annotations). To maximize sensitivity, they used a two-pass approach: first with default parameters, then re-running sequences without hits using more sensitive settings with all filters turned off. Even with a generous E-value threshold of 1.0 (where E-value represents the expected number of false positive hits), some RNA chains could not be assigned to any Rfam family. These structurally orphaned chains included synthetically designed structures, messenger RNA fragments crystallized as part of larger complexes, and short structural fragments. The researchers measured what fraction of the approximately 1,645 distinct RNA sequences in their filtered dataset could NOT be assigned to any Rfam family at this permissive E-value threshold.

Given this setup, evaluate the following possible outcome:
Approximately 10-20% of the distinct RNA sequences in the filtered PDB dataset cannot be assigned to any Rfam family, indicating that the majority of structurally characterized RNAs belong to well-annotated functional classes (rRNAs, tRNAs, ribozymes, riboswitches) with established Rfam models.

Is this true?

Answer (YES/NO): NO